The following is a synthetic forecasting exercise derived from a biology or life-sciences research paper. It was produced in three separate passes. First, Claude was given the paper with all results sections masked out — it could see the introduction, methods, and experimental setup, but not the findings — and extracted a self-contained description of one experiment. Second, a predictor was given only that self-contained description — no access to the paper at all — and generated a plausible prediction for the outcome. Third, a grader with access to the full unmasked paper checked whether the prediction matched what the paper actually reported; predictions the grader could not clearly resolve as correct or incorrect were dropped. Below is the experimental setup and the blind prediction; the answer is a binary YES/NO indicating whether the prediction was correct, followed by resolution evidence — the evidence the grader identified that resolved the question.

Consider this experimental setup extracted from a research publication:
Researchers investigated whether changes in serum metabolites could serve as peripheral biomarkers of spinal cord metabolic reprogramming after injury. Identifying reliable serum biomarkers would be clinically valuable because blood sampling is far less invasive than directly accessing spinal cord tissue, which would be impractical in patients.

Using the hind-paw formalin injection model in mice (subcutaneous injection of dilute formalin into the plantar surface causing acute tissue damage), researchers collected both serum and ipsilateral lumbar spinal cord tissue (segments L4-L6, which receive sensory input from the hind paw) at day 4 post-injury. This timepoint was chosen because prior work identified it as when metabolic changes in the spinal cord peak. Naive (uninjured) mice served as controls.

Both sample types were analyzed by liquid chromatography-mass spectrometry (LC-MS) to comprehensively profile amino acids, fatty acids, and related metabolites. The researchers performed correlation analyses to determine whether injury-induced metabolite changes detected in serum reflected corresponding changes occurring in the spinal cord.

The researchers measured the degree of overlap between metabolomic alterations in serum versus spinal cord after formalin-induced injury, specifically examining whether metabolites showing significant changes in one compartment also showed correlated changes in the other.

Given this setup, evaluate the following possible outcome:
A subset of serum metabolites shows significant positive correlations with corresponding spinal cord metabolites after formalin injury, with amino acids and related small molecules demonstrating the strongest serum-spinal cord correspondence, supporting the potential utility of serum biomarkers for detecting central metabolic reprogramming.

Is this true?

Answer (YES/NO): NO